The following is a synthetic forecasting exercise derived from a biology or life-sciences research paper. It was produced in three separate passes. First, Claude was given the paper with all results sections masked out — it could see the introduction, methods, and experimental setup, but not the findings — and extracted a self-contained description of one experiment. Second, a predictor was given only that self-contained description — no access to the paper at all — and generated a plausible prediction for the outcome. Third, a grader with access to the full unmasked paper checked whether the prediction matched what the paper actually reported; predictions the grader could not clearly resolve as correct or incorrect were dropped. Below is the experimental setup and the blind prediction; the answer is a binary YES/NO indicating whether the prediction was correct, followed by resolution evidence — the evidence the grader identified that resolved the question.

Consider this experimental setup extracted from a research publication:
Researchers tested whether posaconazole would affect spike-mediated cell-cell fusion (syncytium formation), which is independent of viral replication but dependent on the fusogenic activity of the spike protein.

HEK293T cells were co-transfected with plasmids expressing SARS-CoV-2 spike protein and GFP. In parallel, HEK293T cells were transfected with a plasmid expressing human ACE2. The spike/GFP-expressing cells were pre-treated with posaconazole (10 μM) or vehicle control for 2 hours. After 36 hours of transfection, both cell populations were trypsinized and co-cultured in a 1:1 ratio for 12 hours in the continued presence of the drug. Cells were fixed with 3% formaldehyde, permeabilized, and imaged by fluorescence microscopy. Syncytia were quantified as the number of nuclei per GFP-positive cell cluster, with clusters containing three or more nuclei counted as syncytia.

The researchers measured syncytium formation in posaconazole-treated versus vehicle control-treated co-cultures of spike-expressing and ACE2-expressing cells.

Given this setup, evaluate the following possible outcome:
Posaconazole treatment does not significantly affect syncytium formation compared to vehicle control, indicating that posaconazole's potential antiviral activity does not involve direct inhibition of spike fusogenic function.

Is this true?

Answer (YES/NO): NO